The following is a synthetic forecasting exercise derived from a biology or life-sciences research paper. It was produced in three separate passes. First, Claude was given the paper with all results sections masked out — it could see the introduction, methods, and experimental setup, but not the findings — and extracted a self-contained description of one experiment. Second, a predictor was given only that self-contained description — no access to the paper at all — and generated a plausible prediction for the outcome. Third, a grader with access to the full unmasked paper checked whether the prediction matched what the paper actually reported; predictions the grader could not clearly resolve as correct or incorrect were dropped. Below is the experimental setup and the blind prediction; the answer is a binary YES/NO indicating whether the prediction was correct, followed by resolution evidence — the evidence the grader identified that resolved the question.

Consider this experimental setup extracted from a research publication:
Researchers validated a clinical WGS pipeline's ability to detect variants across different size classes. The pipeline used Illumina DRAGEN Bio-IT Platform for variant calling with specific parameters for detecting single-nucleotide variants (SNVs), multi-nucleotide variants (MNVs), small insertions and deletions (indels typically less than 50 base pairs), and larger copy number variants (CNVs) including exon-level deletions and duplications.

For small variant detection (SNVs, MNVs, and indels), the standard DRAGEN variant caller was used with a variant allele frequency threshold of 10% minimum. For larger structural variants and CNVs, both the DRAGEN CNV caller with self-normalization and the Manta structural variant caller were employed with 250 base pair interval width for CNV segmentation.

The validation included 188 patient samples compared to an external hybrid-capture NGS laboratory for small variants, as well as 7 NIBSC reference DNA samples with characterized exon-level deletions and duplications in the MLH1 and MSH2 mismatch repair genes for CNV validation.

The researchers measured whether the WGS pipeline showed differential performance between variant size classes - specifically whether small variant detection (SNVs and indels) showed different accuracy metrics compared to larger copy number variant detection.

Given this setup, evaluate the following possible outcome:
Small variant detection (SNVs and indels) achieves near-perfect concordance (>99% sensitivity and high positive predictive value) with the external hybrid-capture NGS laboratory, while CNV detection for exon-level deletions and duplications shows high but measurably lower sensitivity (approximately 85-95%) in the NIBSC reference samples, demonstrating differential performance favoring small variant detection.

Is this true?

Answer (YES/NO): NO